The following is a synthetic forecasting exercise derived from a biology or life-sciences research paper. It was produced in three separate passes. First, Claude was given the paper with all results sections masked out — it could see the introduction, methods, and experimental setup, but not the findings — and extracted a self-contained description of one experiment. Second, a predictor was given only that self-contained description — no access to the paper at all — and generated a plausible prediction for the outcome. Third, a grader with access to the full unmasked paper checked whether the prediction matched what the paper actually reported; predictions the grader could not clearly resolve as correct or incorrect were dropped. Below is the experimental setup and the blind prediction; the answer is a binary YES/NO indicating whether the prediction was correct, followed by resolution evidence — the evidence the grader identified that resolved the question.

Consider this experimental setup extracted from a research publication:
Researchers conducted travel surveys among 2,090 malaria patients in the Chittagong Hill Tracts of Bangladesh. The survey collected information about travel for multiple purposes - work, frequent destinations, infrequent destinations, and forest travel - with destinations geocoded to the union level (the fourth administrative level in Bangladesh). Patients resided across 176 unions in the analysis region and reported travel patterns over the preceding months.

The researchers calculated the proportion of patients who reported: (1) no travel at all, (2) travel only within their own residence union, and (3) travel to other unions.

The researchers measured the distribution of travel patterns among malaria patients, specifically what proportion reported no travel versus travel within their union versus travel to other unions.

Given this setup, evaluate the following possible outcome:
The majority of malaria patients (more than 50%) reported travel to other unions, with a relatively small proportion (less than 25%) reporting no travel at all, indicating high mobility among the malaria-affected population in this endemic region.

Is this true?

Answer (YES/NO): NO